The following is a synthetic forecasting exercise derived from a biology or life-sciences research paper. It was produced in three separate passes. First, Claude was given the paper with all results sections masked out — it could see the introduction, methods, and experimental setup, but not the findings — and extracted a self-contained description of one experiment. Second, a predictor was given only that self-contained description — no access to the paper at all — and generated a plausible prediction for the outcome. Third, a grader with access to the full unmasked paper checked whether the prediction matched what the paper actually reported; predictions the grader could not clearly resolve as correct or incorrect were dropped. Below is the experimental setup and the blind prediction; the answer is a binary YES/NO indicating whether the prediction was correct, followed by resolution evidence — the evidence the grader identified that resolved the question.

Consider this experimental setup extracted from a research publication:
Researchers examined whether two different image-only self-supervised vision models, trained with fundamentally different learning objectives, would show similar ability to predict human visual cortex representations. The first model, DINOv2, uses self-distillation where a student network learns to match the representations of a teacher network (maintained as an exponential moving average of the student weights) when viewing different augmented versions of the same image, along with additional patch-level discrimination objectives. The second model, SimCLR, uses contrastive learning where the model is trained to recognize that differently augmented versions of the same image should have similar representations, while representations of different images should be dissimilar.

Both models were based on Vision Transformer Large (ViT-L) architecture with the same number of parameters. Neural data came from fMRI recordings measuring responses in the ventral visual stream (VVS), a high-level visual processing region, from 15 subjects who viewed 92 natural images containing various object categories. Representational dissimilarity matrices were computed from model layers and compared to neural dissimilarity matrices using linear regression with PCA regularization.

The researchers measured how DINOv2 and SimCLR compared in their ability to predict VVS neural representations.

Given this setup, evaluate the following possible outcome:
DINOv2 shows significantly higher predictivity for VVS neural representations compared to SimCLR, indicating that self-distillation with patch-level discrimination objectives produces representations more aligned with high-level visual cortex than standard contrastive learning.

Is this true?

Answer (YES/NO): NO